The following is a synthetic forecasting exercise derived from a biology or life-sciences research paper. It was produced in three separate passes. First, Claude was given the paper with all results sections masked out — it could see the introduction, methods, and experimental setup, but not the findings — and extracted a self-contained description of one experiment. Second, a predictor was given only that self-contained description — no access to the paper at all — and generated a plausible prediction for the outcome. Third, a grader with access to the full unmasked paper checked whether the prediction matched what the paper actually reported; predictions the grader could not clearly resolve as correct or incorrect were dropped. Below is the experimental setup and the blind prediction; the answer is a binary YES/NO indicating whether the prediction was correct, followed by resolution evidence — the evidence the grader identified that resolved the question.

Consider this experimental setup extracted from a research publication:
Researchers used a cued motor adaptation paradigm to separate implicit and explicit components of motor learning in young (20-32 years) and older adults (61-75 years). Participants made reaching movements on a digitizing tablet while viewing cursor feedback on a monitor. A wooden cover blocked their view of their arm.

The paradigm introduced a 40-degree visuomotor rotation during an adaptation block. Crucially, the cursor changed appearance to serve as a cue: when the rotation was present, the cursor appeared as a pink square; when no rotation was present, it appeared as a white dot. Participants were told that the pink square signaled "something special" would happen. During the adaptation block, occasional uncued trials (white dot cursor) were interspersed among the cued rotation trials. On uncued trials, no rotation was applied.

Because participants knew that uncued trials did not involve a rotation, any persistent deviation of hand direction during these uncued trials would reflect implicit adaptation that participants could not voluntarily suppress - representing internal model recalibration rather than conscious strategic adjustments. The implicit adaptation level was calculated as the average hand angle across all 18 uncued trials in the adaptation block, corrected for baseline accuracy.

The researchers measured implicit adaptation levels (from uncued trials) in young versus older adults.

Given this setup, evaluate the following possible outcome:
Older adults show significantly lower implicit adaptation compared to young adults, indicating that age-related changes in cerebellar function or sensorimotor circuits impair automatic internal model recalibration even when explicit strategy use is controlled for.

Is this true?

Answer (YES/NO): NO